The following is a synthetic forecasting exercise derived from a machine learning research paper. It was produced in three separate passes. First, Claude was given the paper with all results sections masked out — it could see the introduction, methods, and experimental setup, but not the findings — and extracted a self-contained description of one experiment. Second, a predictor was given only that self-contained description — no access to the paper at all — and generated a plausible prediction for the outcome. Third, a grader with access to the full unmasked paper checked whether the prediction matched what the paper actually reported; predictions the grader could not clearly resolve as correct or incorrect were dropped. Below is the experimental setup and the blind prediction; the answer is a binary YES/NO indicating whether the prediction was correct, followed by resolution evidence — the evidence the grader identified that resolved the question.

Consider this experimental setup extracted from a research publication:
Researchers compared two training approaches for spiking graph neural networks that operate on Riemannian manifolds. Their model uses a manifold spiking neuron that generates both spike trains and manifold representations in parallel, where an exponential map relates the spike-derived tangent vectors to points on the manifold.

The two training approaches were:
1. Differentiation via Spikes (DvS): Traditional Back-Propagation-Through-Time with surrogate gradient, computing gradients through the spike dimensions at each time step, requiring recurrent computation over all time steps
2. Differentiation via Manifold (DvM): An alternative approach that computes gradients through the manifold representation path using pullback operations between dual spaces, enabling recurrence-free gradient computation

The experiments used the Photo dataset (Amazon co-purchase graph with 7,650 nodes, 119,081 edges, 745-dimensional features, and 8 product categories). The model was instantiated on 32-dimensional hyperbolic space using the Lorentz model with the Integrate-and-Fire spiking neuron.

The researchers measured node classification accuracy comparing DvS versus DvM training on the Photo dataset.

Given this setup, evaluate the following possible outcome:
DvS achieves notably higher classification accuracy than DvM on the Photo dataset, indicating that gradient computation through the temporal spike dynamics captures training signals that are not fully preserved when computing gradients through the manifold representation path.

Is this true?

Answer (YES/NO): NO